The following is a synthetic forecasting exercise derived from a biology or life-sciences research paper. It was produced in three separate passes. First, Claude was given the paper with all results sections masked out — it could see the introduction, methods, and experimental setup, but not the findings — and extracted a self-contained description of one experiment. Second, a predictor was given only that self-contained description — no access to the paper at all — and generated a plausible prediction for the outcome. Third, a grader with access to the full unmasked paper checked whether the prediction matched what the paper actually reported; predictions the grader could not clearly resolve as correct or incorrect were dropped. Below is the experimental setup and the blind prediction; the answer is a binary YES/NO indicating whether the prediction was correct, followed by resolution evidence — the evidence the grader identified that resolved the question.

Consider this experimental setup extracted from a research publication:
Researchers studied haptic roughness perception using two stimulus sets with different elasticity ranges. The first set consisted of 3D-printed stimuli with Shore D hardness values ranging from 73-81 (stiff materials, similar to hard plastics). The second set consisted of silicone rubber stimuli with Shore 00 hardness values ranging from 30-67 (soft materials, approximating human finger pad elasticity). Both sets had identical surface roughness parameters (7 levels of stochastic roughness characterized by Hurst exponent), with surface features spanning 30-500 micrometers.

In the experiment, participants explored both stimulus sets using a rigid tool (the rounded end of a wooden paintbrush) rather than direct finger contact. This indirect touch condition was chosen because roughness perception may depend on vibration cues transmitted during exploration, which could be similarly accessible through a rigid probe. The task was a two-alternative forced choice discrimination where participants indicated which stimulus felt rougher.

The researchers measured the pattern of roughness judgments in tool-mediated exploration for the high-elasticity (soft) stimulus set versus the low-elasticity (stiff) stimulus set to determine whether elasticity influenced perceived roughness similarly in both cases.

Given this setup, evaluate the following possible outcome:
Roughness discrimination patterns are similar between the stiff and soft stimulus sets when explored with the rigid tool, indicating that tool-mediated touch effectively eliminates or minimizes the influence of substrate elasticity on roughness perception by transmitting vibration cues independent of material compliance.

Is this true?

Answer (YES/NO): NO